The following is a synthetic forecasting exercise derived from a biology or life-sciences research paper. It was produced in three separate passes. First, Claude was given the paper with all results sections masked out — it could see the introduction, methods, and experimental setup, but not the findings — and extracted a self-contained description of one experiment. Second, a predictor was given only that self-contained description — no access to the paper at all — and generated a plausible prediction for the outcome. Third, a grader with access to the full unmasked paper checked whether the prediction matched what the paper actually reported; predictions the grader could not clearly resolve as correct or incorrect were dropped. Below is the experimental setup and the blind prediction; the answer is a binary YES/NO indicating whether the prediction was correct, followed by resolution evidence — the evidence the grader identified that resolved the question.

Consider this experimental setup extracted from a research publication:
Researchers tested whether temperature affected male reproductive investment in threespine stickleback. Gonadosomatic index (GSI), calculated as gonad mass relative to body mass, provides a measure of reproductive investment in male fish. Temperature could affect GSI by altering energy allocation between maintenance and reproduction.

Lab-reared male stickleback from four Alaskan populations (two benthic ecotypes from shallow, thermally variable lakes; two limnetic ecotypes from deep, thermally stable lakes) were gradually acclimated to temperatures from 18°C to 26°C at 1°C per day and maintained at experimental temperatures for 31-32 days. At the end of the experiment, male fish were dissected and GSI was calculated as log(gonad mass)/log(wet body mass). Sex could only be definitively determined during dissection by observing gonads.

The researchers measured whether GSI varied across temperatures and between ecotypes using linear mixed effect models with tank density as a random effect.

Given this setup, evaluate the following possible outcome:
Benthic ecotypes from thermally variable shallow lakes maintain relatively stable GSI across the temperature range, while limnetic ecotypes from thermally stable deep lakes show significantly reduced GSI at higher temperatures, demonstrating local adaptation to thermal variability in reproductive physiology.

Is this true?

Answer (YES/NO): NO